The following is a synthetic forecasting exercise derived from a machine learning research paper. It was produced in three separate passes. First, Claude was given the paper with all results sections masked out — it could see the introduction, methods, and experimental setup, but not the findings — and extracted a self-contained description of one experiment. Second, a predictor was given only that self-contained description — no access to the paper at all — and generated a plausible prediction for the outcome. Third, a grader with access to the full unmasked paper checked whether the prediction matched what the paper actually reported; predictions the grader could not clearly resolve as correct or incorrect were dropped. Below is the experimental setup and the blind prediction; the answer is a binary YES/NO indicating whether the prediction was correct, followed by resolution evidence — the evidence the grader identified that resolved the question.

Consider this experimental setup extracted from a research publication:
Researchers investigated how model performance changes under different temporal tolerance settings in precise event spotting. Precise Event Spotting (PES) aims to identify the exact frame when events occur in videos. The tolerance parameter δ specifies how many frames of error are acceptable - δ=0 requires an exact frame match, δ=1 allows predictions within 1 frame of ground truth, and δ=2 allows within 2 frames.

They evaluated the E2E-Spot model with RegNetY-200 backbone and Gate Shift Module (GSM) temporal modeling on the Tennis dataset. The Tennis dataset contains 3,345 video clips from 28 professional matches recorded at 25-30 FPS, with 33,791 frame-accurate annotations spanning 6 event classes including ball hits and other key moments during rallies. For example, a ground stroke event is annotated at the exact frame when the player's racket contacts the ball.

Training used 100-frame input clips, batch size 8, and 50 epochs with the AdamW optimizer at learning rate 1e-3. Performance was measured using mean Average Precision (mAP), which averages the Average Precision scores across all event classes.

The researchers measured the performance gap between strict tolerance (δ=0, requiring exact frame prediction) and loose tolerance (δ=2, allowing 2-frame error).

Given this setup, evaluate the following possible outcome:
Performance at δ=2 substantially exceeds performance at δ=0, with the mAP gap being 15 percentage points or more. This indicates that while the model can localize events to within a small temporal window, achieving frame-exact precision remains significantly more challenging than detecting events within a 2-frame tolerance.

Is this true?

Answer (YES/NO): YES